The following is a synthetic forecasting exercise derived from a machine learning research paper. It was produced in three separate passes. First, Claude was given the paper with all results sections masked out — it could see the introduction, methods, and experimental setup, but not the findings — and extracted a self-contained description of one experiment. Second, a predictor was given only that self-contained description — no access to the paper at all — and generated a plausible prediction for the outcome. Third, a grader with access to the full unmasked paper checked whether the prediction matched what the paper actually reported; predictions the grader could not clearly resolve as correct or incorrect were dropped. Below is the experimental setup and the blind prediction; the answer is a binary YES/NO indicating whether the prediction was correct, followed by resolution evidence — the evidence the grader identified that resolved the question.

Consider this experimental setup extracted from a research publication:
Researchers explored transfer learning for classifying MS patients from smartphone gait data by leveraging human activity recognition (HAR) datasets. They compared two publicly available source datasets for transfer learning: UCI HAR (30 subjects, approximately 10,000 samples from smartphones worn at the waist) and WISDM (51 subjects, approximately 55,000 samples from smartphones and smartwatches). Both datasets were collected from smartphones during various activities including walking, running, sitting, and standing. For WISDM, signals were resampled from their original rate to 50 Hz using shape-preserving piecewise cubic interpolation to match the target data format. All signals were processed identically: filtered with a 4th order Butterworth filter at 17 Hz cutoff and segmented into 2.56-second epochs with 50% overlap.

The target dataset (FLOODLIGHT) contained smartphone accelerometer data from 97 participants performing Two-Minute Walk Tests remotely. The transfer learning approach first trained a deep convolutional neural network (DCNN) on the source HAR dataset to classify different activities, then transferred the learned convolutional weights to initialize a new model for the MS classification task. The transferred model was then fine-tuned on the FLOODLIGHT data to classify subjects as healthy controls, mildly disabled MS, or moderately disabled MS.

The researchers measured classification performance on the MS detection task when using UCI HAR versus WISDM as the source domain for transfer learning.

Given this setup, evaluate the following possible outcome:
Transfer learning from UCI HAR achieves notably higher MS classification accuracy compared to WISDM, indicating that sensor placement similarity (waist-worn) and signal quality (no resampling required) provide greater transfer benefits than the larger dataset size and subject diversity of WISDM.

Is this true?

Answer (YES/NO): NO